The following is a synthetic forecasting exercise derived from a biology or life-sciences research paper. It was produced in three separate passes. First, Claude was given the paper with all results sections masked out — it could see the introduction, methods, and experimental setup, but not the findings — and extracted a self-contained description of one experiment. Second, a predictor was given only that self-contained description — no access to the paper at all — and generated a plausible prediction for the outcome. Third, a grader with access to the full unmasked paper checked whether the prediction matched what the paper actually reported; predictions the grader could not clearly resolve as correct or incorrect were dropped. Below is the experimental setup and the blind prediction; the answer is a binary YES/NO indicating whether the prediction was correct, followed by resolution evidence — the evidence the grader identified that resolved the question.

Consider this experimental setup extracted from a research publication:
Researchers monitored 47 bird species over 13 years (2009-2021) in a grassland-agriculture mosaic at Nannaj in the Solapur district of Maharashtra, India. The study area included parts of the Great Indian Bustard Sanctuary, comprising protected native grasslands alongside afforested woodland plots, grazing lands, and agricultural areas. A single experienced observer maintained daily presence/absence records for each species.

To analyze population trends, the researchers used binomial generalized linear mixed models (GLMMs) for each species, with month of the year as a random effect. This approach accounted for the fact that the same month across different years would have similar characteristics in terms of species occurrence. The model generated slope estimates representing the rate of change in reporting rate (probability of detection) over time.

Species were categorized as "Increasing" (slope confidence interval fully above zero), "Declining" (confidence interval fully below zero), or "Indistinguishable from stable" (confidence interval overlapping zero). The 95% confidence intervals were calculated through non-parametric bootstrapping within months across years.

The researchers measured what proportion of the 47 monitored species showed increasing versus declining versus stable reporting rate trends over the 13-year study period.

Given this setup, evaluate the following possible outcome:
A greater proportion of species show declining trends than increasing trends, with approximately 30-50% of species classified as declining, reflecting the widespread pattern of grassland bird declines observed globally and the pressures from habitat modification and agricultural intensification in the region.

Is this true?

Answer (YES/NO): NO